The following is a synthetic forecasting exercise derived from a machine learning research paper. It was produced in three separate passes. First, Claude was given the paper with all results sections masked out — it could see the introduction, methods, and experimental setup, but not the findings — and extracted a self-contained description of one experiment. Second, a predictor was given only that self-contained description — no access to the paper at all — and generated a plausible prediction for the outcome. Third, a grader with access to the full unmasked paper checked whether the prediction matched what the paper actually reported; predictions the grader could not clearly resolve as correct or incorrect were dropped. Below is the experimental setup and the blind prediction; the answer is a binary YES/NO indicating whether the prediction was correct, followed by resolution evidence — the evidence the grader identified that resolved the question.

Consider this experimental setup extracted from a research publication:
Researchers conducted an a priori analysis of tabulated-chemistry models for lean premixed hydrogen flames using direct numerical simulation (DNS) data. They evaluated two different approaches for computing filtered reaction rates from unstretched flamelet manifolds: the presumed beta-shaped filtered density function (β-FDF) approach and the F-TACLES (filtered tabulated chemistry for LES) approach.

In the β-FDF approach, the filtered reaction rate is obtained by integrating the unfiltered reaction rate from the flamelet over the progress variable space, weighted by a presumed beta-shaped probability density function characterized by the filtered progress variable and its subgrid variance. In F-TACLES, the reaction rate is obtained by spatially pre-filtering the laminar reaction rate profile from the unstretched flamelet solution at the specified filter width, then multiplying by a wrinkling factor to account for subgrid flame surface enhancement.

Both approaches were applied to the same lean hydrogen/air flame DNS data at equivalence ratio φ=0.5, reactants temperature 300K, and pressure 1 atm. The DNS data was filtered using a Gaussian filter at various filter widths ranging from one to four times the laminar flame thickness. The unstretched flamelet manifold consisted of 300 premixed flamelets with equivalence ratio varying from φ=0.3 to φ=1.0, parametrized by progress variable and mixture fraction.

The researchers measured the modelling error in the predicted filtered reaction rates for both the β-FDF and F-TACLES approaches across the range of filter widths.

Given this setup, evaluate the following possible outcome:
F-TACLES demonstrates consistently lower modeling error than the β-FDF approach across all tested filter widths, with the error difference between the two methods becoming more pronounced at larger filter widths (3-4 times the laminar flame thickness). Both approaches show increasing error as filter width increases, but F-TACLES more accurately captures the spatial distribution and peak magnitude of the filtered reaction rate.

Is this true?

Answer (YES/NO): NO